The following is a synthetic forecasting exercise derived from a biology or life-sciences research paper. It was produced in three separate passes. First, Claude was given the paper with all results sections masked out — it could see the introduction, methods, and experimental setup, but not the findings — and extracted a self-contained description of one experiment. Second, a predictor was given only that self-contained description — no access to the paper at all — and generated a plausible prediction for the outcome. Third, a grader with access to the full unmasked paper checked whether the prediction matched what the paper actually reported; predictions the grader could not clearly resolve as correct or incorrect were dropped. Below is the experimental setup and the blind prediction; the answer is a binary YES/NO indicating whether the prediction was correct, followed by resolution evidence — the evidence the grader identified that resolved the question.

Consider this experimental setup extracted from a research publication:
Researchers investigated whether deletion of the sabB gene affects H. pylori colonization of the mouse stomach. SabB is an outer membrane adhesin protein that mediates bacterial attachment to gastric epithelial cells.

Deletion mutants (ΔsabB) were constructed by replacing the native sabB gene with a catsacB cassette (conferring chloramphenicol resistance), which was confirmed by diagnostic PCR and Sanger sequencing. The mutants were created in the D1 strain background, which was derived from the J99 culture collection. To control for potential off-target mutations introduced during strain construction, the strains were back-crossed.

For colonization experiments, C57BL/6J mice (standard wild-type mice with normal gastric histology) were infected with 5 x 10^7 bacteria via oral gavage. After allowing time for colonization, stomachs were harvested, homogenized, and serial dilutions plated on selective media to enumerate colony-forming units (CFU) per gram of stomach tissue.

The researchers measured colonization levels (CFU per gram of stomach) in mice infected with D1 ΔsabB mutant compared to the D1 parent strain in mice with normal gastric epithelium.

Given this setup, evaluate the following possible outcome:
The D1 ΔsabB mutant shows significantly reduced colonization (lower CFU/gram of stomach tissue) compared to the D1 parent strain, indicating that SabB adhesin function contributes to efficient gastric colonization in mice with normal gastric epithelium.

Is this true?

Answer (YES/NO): YES